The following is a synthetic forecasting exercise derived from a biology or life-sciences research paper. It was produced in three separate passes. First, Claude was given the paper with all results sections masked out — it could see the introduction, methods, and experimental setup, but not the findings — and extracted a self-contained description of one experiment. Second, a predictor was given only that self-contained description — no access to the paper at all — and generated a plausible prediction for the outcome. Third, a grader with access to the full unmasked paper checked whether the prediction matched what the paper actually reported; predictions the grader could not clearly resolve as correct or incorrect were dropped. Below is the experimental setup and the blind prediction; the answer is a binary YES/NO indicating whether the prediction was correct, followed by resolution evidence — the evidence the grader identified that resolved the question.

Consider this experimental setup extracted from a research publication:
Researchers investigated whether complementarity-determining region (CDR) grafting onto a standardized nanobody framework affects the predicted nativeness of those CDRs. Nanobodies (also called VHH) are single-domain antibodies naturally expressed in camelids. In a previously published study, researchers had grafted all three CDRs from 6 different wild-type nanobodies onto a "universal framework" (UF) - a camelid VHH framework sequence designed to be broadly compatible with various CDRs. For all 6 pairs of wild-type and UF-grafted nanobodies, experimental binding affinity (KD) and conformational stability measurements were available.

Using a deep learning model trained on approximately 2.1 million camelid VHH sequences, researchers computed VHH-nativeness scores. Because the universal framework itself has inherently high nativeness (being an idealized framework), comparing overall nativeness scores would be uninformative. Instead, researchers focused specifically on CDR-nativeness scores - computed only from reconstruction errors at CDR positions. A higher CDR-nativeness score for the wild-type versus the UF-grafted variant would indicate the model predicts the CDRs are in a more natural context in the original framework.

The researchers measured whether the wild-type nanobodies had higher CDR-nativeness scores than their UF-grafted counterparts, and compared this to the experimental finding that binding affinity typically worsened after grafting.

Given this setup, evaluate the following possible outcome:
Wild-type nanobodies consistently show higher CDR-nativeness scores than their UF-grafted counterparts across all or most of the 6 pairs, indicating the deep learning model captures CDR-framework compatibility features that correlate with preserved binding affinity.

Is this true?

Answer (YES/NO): YES